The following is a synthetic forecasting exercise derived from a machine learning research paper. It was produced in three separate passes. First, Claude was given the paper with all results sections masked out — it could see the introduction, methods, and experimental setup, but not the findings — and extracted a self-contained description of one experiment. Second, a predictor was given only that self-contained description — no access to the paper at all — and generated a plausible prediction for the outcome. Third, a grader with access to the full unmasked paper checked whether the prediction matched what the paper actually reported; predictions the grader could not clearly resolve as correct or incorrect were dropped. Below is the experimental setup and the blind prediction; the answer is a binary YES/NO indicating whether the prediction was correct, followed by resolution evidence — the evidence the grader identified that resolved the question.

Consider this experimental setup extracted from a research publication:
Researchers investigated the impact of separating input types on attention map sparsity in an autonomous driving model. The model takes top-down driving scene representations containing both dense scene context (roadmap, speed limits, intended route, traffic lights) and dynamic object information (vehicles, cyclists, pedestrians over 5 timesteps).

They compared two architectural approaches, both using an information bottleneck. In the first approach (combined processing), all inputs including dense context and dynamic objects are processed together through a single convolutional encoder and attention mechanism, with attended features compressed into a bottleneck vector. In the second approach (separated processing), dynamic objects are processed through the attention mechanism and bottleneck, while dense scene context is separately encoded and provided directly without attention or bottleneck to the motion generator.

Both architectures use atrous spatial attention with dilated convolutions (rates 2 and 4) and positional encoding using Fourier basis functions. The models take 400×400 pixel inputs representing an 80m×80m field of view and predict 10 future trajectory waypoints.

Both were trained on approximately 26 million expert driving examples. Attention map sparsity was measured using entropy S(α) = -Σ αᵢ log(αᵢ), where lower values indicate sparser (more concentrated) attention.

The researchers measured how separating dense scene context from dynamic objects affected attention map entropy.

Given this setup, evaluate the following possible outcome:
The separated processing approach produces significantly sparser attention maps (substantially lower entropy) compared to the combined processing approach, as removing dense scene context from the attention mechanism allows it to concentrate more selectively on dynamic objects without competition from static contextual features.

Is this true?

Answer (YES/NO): YES